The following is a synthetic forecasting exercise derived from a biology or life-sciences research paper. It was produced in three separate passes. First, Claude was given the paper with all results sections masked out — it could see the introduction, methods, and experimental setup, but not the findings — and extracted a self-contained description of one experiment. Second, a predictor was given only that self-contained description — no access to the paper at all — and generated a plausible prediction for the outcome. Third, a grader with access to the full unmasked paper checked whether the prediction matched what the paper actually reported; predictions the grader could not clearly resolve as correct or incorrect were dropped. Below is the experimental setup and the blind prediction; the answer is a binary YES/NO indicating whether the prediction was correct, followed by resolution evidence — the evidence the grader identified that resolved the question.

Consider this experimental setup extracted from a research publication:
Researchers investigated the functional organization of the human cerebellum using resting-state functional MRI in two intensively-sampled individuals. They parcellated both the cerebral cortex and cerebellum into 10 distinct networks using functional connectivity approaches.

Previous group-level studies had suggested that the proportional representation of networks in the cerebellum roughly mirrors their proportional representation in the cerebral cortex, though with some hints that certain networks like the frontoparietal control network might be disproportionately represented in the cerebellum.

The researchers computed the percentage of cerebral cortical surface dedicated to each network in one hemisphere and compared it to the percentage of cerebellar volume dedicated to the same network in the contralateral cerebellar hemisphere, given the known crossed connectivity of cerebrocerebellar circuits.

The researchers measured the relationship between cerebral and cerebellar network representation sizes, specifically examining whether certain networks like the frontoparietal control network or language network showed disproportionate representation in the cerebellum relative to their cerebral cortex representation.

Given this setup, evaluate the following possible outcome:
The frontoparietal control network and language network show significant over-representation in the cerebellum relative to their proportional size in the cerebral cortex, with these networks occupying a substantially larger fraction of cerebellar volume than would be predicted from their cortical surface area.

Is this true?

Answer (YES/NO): NO